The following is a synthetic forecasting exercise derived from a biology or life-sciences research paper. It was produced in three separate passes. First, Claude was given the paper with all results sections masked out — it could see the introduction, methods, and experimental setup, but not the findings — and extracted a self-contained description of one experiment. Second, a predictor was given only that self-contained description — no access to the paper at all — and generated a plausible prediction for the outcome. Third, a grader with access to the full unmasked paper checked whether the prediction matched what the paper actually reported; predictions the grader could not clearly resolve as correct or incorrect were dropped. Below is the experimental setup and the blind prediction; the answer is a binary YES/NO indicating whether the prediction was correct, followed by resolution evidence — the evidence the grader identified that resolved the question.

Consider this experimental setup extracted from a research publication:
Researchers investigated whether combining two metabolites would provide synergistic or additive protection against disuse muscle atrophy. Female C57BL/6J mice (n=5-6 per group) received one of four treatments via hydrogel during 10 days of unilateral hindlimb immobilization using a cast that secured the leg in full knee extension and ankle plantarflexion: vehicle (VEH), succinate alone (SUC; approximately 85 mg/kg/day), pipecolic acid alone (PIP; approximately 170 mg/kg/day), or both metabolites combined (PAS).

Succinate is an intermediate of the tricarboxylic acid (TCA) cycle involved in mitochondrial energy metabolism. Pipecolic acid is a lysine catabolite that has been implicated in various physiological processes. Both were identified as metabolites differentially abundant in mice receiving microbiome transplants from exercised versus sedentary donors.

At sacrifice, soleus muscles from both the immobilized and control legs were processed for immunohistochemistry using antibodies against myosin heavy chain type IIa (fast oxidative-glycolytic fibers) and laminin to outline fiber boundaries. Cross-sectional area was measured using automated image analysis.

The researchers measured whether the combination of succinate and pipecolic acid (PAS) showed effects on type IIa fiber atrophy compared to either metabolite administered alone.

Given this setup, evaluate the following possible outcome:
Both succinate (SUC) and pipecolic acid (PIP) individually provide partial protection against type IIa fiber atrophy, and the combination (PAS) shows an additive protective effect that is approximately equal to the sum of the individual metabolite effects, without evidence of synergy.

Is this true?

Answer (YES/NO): NO